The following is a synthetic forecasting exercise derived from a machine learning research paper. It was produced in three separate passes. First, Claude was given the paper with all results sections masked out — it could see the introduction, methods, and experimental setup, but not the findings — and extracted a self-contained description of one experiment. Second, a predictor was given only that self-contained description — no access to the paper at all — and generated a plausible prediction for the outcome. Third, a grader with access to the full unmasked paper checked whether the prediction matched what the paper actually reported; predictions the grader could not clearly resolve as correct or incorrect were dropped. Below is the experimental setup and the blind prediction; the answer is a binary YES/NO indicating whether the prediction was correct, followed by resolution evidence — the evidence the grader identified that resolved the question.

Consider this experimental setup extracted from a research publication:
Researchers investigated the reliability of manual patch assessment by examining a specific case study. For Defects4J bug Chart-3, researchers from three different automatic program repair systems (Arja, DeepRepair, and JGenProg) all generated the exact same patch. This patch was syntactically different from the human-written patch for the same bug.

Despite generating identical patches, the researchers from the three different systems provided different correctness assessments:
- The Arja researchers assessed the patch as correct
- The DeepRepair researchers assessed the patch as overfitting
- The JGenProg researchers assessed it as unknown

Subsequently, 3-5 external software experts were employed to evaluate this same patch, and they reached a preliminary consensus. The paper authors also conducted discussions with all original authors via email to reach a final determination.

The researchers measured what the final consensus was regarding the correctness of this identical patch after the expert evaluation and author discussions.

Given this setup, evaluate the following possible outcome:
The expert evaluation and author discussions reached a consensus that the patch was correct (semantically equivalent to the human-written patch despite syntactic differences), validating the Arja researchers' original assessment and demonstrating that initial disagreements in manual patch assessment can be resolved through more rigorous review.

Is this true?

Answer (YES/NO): YES